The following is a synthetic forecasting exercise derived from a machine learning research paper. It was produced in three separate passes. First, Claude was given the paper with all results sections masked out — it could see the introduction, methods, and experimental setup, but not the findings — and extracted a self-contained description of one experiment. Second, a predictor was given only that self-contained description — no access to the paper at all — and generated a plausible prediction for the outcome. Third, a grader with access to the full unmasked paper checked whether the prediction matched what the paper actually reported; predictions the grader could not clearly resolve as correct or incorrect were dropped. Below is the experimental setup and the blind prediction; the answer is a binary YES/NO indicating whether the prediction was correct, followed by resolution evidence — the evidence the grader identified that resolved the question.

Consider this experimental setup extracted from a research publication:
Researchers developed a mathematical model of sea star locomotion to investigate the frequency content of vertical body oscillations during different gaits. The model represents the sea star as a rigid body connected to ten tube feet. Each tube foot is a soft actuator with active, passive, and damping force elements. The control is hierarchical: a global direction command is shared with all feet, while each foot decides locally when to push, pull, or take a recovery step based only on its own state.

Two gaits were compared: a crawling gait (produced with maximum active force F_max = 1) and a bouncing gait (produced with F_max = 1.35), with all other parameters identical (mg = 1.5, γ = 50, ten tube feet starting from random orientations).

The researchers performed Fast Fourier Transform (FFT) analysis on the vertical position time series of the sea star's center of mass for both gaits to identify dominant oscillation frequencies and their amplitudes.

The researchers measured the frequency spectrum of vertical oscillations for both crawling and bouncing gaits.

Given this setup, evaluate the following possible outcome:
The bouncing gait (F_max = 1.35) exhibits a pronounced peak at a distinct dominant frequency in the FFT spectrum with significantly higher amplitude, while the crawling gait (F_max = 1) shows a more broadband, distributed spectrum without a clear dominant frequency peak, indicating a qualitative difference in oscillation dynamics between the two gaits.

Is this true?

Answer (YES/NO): YES